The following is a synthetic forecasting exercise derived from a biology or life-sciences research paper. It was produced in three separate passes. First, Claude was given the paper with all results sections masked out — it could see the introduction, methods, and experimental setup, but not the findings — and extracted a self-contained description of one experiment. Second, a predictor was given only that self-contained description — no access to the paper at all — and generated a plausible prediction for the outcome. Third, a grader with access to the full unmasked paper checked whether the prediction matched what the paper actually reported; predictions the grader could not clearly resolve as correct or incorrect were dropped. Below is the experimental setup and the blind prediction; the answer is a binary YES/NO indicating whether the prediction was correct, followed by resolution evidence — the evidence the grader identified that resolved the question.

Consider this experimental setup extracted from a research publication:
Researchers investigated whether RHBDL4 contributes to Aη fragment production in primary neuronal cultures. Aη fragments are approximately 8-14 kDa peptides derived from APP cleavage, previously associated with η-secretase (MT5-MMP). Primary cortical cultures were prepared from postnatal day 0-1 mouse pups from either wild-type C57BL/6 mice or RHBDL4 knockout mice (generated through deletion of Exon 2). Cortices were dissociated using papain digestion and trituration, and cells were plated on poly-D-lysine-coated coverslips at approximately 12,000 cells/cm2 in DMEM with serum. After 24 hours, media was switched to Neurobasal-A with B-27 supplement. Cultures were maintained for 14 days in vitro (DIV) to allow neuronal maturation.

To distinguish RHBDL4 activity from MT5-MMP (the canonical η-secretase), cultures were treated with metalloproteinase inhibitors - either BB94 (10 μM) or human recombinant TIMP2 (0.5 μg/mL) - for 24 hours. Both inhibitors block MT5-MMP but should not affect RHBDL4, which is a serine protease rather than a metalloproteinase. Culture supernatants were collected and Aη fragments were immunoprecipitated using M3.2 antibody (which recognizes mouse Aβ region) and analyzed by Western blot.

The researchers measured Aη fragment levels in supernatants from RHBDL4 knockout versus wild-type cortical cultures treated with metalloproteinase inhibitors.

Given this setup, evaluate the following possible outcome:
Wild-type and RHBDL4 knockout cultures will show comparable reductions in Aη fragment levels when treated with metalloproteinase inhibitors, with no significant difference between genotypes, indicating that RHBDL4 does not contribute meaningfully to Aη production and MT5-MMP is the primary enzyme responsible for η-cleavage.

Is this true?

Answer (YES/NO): NO